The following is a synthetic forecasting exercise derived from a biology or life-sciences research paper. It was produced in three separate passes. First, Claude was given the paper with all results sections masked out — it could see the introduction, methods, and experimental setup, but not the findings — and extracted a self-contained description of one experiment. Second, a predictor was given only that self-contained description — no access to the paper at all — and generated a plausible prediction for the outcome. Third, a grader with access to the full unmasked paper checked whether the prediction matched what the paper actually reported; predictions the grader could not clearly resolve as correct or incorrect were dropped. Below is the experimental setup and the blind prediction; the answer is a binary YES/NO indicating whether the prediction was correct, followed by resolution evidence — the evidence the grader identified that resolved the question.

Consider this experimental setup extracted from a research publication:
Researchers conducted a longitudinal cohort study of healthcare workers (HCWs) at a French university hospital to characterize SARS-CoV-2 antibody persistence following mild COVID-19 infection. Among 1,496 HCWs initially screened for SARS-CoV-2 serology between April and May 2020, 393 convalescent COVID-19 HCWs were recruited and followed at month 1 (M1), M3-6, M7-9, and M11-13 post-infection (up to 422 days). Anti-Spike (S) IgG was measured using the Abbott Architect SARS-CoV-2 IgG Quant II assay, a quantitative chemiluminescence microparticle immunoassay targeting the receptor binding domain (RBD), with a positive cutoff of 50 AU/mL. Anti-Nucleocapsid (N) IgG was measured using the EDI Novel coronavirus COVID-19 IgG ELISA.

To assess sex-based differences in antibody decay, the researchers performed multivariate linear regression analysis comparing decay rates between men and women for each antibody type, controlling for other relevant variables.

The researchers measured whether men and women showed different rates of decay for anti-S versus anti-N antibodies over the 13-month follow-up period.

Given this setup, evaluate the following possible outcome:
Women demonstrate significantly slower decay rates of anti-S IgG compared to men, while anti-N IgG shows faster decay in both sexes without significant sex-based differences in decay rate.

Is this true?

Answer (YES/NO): NO